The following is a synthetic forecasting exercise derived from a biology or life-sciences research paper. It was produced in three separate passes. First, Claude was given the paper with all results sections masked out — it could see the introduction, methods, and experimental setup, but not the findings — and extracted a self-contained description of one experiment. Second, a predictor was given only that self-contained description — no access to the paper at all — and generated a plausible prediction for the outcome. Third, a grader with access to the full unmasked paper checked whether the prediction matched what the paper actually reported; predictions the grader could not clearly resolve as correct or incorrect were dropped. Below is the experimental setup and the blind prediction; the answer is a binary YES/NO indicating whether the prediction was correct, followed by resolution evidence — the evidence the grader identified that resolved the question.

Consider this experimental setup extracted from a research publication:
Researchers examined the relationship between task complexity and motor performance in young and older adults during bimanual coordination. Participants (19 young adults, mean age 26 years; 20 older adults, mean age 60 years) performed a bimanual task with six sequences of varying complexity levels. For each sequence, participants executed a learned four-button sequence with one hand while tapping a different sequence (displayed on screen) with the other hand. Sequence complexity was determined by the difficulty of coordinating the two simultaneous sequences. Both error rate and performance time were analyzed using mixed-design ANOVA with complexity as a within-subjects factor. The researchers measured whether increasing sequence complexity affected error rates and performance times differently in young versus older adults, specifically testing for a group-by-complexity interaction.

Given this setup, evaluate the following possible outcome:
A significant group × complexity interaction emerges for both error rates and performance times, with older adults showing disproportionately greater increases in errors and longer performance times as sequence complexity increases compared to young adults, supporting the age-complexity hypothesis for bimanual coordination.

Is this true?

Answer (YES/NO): NO